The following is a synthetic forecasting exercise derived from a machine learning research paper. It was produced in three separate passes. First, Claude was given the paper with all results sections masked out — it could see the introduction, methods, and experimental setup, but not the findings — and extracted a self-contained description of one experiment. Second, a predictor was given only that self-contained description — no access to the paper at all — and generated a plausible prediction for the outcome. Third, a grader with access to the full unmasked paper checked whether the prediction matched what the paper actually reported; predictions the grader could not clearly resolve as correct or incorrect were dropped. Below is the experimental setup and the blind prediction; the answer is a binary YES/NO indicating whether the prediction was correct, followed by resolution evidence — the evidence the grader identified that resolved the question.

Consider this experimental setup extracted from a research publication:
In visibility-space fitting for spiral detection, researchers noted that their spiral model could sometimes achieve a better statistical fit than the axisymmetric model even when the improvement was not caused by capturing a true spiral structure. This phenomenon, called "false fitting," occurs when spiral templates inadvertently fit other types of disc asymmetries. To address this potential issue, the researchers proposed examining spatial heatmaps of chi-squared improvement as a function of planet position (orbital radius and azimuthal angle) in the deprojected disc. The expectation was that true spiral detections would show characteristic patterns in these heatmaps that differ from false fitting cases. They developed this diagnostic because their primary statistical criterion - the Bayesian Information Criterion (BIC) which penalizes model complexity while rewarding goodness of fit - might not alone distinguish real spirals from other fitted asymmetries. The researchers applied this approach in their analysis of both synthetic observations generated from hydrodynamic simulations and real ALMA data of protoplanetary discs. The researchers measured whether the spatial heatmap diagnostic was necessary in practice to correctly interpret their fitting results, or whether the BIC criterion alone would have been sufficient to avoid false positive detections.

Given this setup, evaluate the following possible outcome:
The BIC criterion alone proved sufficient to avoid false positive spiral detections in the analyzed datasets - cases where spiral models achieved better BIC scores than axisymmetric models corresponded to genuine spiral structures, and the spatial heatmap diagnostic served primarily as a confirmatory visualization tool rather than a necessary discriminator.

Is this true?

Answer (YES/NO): NO